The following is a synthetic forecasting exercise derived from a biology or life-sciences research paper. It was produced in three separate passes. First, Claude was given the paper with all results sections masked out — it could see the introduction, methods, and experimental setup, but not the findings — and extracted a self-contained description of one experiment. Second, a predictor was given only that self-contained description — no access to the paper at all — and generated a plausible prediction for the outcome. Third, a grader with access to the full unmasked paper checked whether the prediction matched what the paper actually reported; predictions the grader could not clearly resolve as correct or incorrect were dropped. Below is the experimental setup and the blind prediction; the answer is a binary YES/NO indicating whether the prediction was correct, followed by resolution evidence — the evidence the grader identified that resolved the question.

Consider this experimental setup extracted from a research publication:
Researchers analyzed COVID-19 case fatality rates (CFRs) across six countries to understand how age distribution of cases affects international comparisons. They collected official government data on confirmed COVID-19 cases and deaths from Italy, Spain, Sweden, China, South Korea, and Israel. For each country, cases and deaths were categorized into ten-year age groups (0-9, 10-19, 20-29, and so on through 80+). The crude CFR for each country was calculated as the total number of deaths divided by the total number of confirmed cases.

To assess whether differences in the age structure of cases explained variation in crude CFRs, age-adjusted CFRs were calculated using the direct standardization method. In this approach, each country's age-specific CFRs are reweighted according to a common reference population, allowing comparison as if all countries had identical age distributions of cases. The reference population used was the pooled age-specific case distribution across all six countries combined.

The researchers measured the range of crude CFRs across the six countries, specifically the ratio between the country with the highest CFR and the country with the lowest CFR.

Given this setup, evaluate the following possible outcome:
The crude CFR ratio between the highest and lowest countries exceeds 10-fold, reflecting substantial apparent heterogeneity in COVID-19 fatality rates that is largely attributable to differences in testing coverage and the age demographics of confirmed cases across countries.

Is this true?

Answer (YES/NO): NO